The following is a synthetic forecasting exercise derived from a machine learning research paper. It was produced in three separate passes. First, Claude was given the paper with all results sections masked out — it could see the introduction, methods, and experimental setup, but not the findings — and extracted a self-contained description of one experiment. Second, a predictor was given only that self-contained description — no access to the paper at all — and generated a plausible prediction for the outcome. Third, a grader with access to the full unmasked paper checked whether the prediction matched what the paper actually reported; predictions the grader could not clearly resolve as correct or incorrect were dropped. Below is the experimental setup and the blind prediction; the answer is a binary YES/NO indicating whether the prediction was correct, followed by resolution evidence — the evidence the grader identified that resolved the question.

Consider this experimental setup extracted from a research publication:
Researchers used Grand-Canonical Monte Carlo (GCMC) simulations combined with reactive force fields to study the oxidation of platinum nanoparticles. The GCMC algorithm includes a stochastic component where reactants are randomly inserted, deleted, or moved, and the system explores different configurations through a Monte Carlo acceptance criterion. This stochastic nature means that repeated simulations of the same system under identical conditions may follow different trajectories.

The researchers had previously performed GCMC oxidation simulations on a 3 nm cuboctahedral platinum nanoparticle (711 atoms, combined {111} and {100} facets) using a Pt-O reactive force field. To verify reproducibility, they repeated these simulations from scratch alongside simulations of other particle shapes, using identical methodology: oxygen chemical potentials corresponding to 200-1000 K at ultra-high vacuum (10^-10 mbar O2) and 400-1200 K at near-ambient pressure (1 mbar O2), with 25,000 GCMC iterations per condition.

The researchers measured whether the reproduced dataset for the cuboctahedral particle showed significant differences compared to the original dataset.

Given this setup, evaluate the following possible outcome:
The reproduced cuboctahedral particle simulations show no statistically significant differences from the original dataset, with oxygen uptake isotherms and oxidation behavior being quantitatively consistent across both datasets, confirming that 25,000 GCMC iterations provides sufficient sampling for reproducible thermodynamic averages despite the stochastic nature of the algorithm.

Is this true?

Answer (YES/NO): NO